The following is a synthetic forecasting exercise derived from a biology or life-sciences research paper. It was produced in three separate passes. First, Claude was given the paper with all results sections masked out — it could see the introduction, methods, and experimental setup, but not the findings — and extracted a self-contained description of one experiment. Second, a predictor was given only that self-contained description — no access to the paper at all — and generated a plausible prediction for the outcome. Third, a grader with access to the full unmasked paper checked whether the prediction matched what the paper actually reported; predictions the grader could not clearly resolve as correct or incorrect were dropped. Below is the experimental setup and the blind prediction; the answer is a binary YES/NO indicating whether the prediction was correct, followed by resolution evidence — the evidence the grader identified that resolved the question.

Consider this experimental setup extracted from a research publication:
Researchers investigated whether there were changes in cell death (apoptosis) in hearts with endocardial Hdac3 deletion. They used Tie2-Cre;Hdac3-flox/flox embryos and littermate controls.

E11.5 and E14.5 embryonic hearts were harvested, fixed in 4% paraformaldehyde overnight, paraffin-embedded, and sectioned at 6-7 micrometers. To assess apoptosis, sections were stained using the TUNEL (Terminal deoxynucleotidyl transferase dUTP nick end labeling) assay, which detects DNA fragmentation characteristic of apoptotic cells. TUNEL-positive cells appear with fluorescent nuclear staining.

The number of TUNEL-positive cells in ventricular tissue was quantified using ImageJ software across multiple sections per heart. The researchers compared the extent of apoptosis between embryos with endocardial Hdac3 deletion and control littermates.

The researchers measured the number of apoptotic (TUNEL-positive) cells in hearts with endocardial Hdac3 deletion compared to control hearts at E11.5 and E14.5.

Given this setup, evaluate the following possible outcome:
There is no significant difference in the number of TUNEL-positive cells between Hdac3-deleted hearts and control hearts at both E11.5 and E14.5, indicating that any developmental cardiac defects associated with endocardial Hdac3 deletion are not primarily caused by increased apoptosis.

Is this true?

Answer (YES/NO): YES